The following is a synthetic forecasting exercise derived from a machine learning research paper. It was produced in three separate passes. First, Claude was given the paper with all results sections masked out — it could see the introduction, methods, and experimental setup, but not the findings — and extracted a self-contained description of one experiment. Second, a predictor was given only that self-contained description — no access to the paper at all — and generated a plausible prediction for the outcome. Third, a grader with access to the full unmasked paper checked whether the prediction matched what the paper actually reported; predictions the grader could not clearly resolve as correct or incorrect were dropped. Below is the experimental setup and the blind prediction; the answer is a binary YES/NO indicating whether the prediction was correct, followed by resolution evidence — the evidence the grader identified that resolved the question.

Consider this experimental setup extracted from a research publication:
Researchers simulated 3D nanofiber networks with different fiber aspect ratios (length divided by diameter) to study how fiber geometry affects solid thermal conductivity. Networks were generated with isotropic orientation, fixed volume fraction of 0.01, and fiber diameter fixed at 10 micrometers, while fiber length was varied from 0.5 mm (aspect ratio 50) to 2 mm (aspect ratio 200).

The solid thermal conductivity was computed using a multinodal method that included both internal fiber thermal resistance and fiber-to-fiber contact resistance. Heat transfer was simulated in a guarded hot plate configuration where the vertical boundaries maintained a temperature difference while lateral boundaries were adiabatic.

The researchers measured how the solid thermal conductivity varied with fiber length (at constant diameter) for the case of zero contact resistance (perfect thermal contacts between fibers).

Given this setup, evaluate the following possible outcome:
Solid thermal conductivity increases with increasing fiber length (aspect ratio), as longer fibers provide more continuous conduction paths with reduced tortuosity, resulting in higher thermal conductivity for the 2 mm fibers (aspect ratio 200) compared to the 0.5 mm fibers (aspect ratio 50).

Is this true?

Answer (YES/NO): YES